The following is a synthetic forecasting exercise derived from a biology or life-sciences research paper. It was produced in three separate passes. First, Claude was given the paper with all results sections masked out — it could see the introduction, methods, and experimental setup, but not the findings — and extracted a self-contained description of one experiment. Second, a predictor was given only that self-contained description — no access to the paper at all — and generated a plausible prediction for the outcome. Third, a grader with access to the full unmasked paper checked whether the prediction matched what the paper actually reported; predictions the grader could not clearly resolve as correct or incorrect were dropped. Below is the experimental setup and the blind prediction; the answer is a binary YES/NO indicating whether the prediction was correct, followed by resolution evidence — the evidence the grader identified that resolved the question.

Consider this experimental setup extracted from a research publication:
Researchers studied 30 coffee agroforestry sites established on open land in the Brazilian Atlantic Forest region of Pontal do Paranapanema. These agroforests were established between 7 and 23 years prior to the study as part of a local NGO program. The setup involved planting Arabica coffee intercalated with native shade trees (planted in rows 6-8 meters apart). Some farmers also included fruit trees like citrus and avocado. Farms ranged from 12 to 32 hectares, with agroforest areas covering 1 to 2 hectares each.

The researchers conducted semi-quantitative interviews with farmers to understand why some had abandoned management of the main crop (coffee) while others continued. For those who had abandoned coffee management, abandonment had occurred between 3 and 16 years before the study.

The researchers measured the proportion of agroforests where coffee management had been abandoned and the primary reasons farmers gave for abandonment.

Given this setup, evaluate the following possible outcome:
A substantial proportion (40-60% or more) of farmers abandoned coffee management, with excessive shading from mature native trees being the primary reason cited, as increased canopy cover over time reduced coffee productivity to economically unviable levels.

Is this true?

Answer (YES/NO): NO